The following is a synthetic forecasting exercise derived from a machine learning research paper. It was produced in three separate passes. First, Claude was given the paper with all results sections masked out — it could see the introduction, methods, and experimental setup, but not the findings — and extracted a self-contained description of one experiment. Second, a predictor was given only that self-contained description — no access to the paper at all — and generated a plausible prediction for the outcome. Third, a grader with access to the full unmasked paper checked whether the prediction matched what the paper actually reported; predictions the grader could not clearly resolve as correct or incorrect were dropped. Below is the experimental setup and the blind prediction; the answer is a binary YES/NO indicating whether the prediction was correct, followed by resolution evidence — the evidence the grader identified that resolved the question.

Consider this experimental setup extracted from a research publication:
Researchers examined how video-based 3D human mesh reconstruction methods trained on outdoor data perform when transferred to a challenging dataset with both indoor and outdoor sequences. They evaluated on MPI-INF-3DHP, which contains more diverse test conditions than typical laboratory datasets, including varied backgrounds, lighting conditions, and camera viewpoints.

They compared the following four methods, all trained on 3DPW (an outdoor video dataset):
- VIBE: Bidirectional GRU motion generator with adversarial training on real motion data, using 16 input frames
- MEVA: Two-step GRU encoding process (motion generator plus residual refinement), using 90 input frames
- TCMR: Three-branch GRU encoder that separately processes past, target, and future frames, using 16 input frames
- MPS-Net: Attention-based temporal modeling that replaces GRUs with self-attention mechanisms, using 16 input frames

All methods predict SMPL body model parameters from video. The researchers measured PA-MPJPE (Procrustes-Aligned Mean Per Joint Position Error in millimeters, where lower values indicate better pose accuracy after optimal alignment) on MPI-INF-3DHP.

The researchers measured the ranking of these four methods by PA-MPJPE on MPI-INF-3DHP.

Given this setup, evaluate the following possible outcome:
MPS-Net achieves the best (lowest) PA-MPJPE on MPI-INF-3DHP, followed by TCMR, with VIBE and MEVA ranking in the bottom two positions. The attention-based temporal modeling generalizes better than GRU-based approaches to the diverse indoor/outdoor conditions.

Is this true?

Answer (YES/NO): YES